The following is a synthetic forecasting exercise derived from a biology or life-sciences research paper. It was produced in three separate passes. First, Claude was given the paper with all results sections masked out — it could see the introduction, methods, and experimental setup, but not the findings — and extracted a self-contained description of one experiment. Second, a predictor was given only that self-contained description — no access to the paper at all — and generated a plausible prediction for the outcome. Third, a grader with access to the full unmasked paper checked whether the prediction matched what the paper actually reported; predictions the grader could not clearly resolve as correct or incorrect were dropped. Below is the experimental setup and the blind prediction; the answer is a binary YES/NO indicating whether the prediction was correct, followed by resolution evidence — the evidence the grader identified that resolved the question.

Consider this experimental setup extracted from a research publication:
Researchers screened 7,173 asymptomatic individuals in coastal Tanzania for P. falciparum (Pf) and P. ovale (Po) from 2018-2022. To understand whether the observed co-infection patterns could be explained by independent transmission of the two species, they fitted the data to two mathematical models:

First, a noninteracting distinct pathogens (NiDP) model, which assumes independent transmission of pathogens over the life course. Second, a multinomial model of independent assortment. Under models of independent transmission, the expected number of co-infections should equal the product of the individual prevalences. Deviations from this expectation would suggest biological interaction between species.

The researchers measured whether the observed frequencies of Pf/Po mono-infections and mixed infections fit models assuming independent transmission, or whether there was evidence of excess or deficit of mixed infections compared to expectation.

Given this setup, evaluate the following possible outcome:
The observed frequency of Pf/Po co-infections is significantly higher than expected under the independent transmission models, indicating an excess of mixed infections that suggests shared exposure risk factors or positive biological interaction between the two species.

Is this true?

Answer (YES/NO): NO